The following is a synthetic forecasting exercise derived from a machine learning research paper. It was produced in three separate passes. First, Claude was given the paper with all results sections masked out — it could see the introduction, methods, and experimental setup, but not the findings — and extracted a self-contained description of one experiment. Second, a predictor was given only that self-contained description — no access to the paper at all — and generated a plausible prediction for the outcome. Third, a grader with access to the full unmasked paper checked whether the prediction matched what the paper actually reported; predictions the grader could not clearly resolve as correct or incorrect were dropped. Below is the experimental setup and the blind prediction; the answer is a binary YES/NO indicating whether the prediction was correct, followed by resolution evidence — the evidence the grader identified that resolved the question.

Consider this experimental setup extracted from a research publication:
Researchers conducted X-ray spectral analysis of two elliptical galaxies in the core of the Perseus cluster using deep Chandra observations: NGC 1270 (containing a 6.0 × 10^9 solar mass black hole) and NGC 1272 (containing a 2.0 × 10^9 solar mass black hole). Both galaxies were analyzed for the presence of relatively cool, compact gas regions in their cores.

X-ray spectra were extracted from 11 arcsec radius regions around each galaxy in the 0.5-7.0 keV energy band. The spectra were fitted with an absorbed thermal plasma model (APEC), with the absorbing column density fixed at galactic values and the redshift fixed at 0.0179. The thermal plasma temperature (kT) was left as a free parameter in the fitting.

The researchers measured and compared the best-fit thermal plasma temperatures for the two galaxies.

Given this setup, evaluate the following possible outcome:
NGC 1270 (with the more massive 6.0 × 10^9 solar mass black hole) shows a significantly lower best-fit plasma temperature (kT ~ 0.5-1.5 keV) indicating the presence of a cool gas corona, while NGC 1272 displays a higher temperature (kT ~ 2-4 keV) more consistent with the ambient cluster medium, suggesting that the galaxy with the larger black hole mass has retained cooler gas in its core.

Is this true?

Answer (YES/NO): NO